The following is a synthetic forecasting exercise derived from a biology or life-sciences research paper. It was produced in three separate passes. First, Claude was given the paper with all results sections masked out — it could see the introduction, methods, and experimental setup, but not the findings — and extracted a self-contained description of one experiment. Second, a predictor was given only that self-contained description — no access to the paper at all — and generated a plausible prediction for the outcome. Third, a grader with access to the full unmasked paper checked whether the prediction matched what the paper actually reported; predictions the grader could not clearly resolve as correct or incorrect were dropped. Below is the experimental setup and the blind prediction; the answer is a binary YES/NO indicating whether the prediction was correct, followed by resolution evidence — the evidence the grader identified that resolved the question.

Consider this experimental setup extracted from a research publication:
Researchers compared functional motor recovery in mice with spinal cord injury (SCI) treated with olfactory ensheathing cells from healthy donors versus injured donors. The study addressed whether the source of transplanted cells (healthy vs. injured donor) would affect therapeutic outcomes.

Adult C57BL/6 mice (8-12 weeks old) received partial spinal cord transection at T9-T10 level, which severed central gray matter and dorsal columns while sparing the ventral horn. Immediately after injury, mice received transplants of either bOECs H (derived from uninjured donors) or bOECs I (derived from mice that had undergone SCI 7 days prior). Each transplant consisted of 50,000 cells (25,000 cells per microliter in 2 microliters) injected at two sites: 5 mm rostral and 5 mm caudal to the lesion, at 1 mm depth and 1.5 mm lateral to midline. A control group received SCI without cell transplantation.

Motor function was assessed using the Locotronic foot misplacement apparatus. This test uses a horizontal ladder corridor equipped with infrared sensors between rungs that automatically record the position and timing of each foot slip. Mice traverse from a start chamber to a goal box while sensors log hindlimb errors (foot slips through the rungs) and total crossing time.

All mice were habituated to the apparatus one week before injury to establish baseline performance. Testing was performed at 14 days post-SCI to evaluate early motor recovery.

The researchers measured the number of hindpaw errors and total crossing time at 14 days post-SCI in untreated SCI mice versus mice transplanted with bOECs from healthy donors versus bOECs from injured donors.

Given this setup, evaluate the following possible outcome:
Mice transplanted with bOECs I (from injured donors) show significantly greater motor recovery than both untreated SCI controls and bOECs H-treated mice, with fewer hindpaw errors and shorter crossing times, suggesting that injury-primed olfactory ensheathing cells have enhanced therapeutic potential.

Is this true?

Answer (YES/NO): NO